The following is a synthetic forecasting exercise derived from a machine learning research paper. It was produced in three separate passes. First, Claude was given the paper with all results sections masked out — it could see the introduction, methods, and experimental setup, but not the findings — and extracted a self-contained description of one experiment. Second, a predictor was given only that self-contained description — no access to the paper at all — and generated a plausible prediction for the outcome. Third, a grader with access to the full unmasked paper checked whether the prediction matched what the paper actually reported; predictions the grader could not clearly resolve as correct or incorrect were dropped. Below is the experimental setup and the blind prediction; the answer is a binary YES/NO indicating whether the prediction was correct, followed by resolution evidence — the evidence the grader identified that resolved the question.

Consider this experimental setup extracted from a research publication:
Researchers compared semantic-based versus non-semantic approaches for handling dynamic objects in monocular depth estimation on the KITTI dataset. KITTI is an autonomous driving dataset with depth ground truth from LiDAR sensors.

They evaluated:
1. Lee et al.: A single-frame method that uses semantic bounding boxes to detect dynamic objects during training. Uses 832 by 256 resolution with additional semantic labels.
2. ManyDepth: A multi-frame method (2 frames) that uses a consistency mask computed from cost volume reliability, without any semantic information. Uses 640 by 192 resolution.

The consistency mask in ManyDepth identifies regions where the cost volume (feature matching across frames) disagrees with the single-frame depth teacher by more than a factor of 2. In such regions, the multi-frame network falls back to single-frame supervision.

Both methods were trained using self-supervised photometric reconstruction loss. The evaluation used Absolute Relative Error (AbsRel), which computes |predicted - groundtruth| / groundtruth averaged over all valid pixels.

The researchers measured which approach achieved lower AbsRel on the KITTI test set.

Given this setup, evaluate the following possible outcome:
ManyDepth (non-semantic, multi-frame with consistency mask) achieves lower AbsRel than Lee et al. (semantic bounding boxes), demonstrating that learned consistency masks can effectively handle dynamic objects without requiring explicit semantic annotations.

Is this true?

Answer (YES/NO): YES